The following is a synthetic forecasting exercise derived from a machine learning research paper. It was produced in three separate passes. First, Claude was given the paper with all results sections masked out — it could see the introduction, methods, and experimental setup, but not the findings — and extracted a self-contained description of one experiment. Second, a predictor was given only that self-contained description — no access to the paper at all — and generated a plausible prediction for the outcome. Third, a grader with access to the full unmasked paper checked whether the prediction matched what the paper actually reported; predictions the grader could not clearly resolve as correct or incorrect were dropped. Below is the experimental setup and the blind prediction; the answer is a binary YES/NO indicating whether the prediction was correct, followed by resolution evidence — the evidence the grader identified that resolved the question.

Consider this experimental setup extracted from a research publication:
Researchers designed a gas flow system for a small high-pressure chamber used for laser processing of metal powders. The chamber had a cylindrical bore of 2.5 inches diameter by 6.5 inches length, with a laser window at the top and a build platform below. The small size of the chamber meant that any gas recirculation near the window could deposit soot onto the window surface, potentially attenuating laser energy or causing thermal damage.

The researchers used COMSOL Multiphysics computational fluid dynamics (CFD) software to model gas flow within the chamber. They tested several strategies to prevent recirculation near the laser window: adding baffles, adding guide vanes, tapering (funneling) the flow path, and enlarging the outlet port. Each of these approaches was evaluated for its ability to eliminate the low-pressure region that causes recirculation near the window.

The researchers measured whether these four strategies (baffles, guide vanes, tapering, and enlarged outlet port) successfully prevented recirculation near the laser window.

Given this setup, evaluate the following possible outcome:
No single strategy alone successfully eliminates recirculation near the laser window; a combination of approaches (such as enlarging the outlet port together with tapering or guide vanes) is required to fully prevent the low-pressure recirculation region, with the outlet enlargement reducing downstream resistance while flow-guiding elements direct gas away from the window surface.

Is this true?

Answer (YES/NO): NO